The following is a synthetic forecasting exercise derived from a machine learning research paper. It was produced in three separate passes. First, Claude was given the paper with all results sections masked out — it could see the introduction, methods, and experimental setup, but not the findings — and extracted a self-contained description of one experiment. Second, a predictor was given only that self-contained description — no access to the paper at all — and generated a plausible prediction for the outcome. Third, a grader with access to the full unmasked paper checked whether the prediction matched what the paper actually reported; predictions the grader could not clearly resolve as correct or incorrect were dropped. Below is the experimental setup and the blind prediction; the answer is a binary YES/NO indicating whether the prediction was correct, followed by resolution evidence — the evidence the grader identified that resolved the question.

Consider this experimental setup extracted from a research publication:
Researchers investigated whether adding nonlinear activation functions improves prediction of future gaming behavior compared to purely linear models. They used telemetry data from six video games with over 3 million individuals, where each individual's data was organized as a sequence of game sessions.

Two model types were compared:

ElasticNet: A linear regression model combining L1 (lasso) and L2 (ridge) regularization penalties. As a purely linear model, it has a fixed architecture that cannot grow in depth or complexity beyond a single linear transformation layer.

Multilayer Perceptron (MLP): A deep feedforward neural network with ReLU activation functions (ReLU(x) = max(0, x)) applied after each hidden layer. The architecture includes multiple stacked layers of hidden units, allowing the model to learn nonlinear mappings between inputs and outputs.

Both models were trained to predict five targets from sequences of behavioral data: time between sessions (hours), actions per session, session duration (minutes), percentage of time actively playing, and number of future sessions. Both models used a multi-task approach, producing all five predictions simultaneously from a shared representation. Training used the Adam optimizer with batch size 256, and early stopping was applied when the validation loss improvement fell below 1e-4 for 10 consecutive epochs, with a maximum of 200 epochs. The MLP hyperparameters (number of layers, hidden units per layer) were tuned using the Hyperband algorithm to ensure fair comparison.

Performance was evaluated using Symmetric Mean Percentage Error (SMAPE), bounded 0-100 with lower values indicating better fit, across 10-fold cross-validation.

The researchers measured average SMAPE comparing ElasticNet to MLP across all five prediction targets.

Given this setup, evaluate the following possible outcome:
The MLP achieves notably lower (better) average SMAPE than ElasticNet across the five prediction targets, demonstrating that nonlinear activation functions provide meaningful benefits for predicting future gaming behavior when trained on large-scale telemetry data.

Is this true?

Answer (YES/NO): YES